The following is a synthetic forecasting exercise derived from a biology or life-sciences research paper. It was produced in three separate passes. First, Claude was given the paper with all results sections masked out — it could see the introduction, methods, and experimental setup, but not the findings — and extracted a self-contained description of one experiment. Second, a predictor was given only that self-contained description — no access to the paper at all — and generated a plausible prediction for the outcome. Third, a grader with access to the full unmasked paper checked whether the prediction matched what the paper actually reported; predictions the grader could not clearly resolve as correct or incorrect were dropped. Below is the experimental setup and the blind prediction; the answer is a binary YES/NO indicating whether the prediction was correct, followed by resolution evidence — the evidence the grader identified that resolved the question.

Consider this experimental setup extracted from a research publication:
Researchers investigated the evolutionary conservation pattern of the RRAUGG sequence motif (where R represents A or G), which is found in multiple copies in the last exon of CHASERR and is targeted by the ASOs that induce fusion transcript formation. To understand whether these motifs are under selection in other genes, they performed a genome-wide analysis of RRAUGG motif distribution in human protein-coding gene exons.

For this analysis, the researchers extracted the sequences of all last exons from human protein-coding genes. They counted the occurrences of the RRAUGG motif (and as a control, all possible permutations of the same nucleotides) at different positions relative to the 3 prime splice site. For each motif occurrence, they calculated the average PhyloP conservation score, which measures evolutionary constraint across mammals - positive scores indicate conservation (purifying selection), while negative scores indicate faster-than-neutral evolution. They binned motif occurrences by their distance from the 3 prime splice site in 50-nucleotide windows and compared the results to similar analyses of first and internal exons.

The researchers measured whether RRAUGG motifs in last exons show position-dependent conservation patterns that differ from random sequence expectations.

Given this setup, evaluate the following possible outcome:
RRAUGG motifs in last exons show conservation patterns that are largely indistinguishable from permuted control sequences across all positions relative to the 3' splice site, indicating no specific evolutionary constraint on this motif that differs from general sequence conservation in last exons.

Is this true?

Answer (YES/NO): NO